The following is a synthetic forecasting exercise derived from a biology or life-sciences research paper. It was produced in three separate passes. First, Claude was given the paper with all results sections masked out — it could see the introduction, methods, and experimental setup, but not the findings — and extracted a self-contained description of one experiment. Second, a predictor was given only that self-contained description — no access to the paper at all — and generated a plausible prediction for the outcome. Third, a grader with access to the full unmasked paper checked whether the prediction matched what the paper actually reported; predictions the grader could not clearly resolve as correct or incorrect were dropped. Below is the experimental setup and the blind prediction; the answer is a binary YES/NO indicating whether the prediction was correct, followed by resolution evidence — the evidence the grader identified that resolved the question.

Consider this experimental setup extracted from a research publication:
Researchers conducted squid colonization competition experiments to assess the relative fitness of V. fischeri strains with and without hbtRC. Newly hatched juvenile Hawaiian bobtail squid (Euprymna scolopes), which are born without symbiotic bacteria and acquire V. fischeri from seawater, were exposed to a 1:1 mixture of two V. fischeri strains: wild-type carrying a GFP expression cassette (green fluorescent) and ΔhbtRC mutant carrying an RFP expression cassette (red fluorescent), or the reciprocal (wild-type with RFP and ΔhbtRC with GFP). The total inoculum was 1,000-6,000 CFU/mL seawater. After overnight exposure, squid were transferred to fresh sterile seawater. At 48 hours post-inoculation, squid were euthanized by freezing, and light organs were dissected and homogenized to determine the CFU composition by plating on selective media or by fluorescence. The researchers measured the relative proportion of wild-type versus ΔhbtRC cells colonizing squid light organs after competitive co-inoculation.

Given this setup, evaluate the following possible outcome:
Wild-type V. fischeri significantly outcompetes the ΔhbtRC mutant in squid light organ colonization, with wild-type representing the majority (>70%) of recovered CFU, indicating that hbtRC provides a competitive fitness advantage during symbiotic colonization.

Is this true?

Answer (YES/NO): NO